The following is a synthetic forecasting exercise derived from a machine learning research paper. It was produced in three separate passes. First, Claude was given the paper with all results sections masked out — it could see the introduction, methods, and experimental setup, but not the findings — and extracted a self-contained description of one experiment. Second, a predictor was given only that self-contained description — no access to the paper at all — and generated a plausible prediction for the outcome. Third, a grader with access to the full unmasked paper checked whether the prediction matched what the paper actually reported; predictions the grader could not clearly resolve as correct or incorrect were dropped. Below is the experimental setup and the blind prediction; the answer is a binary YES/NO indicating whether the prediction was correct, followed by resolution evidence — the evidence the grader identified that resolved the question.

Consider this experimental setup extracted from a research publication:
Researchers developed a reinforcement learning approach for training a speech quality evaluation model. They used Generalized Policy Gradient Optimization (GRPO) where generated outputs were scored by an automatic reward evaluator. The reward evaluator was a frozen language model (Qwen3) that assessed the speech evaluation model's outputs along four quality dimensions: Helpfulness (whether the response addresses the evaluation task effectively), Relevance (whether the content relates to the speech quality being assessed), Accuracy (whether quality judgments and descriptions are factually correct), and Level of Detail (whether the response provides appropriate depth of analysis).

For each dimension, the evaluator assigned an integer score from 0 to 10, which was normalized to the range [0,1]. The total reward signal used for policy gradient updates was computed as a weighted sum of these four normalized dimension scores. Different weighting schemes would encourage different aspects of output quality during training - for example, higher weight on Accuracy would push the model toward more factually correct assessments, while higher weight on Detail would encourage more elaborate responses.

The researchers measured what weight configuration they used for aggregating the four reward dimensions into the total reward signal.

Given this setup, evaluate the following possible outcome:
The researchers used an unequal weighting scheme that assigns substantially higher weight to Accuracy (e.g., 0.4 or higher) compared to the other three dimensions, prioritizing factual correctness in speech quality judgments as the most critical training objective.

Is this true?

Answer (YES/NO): YES